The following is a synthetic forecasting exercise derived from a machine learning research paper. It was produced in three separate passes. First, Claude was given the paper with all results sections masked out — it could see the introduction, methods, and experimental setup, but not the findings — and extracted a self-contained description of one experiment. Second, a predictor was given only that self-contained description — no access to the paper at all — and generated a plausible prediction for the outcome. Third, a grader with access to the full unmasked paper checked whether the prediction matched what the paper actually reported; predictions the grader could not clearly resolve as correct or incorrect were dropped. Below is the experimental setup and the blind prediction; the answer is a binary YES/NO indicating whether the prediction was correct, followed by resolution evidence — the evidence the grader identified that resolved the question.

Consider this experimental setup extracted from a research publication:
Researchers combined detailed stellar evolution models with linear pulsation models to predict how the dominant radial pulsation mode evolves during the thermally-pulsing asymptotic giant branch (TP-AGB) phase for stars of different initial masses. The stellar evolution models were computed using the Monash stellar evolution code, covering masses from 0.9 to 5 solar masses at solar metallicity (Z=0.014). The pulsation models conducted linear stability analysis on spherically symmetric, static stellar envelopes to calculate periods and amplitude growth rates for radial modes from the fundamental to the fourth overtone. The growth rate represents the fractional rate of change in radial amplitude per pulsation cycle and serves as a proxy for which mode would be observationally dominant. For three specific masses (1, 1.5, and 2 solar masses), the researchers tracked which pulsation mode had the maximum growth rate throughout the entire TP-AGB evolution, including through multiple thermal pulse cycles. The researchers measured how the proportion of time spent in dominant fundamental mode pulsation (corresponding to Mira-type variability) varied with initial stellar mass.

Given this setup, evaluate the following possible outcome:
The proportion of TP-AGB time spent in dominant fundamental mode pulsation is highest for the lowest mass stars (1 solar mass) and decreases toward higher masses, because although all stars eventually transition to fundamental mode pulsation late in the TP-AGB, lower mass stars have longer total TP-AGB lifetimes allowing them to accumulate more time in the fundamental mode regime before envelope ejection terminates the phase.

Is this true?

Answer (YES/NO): YES